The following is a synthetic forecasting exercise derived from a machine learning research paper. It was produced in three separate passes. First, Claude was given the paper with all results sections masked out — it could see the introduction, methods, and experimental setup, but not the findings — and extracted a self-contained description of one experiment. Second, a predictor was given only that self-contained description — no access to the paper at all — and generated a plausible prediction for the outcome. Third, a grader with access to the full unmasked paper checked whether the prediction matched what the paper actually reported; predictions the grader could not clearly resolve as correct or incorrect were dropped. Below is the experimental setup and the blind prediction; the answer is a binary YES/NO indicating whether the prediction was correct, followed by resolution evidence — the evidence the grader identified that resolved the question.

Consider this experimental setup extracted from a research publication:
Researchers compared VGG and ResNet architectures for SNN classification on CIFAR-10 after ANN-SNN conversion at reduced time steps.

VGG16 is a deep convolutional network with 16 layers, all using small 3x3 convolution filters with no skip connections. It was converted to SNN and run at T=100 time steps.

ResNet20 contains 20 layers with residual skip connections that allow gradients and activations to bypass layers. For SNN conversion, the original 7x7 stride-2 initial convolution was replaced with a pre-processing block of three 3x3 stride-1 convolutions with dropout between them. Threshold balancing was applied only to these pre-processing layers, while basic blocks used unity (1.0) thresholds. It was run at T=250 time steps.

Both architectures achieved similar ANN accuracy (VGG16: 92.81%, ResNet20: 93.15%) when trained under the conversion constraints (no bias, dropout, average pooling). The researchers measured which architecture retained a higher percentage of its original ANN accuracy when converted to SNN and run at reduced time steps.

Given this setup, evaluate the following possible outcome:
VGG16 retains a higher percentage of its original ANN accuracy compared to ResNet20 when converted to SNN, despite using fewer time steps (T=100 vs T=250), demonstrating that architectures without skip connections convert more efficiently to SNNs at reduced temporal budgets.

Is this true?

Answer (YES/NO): NO